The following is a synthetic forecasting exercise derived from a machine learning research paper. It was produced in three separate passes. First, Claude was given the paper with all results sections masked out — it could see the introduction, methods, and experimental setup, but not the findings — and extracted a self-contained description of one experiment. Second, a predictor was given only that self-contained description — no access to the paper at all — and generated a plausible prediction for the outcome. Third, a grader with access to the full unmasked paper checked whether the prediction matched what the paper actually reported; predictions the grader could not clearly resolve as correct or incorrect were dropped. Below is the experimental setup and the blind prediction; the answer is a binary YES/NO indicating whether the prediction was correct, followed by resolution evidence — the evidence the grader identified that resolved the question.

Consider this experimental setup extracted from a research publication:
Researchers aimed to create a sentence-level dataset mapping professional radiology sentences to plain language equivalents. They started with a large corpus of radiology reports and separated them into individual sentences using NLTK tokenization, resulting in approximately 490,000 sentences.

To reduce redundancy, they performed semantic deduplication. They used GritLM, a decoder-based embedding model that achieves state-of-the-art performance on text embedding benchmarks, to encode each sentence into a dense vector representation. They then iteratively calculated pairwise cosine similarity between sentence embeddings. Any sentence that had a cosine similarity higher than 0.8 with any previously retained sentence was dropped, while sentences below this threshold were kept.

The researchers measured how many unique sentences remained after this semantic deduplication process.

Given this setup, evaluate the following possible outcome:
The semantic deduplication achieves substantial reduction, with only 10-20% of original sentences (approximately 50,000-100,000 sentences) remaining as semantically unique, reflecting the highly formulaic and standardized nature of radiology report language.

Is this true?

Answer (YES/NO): YES